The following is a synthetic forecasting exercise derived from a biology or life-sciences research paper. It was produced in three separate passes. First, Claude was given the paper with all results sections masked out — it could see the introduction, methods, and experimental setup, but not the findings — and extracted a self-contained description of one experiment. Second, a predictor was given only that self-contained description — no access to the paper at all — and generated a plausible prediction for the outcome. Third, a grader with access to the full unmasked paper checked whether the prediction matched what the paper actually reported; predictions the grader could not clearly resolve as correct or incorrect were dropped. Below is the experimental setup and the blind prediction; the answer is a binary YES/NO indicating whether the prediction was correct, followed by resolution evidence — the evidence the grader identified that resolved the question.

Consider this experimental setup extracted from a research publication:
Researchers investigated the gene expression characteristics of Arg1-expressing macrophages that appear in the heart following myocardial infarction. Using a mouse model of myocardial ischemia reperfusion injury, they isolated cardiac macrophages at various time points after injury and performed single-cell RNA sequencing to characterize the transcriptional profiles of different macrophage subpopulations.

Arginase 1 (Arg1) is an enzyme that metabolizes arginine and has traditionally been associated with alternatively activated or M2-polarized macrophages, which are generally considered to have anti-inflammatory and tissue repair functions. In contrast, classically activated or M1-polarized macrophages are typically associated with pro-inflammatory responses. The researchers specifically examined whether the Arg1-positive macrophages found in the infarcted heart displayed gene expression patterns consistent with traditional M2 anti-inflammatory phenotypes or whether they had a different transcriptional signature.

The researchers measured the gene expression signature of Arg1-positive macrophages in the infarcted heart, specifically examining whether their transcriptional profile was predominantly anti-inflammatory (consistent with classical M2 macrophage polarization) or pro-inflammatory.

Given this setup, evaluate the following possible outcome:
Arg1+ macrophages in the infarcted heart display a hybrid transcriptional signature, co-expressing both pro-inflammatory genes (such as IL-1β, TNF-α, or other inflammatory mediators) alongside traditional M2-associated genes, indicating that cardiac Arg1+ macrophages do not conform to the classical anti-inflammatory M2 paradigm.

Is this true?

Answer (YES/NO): NO